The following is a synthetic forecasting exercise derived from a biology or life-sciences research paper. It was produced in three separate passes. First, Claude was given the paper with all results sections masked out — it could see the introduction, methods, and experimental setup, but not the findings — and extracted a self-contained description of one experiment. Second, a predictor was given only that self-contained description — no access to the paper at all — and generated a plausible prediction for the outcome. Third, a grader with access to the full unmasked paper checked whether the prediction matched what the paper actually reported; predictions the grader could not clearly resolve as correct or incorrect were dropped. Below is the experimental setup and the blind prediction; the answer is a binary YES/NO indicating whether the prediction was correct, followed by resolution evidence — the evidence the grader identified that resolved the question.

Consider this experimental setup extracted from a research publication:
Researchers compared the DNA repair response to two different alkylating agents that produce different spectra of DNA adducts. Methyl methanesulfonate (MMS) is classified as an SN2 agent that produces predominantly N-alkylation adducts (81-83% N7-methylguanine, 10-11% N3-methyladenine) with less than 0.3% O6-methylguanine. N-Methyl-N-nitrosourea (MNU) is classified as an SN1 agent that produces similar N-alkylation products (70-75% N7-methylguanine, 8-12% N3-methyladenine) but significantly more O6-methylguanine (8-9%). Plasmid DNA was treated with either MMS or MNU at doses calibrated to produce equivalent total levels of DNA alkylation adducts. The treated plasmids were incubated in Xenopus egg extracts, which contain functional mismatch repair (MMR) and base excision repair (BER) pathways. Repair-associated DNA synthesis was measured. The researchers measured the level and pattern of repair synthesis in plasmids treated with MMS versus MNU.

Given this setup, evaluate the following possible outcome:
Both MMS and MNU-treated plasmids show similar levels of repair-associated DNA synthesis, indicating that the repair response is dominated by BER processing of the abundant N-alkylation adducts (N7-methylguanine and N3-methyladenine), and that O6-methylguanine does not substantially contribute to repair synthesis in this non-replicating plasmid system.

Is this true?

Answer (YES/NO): NO